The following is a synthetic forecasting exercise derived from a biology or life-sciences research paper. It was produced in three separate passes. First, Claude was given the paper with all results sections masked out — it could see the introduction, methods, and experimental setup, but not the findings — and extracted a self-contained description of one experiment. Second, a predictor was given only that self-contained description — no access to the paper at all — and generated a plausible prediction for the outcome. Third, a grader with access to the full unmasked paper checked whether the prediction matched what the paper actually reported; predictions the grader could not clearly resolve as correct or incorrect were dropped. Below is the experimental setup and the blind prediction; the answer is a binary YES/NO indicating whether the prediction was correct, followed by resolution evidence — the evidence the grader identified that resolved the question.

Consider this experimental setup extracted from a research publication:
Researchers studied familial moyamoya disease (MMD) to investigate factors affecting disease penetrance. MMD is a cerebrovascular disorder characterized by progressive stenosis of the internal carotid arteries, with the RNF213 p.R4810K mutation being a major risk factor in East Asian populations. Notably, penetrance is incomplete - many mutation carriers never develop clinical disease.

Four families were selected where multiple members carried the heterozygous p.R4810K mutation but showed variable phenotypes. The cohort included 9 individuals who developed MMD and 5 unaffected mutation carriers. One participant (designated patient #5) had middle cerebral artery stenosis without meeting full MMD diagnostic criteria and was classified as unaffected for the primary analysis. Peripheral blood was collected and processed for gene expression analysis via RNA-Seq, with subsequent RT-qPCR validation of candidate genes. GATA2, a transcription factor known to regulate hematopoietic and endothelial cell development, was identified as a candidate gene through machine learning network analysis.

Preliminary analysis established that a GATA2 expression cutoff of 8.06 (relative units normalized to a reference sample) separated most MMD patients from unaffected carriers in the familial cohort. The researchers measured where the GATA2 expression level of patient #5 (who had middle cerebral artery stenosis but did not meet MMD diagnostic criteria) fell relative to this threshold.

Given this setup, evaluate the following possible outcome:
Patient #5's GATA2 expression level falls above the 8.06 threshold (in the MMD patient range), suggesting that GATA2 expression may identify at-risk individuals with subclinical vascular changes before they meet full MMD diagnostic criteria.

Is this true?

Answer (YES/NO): YES